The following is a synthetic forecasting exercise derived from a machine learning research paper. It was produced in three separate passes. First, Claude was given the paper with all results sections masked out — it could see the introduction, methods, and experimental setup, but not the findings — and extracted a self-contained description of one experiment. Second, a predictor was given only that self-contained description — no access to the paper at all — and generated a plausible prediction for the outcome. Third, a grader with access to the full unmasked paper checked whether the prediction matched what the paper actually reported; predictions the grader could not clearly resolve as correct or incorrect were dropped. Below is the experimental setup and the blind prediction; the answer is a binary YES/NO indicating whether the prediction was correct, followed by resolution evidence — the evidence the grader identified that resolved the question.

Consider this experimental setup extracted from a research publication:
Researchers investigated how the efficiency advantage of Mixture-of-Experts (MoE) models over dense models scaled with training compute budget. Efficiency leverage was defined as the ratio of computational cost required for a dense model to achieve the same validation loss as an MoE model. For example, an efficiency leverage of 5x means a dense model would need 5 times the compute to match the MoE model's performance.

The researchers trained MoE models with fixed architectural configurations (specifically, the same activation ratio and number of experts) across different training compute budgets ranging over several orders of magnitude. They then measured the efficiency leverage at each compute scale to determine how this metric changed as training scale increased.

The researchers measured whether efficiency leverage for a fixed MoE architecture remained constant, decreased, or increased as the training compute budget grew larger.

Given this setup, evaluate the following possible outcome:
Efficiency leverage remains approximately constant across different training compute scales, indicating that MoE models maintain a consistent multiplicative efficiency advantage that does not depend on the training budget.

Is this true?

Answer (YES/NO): NO